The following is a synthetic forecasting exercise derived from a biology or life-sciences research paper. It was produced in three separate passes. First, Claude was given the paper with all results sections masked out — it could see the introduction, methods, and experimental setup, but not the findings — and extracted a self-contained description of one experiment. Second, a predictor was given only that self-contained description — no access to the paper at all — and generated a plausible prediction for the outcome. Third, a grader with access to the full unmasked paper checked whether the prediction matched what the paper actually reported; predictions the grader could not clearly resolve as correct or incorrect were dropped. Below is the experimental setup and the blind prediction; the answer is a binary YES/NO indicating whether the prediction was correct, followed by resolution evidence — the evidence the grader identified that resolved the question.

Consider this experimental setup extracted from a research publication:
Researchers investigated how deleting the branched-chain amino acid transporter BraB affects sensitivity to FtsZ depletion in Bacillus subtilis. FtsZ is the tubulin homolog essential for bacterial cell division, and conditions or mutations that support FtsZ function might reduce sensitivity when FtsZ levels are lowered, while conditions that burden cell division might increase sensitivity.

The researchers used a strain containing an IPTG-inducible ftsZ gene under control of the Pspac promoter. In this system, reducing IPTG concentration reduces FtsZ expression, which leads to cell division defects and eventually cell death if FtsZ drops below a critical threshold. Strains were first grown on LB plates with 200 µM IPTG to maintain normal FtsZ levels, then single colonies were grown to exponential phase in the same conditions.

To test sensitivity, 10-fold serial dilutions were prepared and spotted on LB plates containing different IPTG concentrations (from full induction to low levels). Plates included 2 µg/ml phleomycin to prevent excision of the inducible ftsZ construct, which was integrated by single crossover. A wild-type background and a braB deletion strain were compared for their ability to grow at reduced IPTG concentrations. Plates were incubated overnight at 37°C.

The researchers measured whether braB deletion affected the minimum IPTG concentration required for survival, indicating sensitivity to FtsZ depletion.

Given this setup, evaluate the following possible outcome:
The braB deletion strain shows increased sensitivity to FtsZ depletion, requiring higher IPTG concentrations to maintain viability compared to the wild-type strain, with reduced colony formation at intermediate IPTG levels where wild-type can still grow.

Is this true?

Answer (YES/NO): NO